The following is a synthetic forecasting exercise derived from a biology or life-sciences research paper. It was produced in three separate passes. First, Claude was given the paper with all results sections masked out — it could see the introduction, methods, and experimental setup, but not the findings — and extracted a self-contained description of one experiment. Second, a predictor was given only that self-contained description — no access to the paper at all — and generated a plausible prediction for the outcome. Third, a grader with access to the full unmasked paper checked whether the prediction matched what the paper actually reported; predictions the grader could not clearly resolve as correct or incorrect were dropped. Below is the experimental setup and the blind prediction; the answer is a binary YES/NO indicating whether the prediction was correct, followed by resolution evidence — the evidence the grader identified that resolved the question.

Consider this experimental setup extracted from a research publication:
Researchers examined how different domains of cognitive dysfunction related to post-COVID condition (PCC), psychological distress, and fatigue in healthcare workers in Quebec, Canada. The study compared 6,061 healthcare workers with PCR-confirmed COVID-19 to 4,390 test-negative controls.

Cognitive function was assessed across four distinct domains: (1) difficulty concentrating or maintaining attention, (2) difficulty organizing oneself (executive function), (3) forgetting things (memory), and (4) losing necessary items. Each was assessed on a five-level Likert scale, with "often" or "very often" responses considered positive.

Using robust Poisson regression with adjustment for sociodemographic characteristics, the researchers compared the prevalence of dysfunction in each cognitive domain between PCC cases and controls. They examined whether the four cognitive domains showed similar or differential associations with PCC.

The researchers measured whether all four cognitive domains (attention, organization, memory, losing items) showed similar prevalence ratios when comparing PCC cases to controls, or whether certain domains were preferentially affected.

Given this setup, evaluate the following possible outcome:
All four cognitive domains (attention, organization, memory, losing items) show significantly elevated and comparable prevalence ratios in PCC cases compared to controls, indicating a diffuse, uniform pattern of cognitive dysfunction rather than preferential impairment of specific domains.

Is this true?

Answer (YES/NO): YES